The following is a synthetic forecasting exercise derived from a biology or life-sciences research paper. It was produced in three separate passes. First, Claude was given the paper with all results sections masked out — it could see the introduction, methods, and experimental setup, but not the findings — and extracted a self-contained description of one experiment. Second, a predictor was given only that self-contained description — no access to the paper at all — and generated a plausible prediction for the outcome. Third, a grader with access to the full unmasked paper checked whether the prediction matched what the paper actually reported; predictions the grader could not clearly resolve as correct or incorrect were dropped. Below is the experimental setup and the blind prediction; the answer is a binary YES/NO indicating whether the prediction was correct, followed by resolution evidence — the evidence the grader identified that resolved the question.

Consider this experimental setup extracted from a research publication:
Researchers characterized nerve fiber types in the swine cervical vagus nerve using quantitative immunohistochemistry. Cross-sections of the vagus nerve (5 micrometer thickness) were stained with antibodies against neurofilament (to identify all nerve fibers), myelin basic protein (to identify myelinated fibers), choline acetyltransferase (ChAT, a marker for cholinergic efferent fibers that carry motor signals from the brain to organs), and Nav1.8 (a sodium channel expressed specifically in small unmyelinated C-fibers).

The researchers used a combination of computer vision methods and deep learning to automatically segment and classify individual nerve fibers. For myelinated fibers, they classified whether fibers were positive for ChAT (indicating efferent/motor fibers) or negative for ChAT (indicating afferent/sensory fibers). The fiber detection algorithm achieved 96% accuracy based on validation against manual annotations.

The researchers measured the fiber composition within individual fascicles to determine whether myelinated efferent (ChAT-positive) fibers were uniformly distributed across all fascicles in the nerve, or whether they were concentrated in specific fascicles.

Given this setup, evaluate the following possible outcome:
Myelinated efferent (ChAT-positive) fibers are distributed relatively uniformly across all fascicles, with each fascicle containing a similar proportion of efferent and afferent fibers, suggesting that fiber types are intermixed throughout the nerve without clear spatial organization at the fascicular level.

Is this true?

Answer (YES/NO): NO